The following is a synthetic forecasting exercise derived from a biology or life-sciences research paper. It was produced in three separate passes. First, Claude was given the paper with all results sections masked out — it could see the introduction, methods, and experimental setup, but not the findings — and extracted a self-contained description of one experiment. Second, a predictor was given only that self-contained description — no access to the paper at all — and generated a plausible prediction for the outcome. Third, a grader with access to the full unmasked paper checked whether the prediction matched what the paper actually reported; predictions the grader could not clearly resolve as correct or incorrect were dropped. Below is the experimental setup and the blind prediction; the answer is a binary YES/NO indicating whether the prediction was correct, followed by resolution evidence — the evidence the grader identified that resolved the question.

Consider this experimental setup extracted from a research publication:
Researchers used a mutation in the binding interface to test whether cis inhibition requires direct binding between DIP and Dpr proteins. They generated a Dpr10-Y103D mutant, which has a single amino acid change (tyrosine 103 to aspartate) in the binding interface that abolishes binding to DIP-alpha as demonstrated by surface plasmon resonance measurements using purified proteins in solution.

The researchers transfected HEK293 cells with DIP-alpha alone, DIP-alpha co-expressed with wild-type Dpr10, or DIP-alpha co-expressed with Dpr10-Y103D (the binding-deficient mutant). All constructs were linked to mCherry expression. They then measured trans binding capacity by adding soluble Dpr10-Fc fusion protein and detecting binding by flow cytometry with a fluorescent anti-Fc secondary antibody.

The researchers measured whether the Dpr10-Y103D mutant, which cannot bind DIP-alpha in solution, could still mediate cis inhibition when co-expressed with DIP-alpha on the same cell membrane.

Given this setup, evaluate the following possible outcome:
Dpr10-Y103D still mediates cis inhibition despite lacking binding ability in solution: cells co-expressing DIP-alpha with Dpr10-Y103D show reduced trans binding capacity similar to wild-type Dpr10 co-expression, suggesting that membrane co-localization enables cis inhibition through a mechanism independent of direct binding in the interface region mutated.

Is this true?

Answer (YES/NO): NO